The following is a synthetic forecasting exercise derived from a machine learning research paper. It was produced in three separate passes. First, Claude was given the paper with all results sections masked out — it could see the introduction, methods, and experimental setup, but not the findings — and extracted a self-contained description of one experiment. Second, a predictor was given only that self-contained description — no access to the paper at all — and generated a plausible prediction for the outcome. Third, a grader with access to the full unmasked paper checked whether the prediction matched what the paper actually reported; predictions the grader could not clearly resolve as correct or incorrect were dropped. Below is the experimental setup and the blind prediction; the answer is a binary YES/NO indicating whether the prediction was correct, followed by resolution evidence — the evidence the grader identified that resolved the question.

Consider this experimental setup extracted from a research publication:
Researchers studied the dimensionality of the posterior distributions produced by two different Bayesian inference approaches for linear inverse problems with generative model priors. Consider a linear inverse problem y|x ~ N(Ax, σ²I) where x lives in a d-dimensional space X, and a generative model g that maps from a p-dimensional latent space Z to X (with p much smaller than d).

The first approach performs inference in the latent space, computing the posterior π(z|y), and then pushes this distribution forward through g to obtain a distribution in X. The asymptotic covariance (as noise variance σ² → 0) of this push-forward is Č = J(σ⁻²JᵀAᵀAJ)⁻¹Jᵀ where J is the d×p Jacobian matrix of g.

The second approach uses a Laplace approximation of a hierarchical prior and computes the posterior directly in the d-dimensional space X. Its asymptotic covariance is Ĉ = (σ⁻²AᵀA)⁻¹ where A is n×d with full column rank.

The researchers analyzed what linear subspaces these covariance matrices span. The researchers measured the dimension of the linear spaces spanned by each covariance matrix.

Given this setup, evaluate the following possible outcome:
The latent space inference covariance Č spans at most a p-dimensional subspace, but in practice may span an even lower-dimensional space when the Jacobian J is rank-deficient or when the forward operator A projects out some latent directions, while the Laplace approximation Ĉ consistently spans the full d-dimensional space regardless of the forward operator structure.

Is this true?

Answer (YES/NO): YES